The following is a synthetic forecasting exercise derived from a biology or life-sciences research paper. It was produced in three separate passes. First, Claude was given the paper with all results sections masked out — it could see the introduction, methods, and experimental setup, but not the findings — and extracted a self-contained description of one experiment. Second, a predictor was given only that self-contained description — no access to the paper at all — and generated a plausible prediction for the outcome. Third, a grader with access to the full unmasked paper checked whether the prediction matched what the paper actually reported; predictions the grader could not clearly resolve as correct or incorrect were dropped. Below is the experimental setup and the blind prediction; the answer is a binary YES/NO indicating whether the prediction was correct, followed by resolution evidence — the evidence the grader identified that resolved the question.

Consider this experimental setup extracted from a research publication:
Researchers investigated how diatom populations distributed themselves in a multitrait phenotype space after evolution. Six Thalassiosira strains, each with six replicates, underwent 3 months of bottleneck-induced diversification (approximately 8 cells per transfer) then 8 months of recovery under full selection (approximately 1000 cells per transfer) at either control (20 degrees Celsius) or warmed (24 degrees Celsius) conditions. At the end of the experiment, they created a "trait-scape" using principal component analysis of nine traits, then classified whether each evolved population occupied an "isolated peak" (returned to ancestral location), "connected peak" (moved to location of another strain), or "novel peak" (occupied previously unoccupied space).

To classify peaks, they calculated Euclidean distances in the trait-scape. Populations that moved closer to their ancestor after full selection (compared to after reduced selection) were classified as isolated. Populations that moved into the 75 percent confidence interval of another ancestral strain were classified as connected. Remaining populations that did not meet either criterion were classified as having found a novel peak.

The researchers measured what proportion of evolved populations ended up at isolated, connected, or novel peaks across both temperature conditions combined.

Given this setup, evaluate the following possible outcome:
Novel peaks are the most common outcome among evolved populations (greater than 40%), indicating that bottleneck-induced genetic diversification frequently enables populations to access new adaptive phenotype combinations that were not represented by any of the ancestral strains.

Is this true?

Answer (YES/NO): NO